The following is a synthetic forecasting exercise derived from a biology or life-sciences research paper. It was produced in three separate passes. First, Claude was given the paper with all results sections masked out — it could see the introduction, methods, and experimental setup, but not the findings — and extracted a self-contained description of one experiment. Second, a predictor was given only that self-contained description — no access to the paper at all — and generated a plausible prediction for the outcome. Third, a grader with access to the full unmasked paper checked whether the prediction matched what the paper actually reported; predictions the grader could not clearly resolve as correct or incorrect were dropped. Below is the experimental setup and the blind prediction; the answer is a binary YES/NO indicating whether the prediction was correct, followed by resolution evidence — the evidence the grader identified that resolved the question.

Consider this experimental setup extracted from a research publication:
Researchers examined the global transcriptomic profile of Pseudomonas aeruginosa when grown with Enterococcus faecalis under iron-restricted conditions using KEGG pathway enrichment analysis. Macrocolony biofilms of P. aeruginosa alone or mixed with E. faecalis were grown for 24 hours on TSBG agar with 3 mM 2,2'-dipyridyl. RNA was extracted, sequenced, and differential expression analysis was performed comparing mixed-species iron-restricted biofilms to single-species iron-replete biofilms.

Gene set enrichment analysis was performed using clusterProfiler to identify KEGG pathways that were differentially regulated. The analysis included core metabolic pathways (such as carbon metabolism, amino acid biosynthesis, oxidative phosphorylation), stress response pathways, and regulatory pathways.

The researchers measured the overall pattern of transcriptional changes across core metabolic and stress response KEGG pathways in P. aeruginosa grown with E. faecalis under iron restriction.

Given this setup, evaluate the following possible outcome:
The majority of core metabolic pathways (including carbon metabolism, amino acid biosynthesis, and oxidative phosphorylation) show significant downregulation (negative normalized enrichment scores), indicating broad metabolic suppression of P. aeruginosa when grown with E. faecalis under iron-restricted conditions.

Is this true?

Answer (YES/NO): YES